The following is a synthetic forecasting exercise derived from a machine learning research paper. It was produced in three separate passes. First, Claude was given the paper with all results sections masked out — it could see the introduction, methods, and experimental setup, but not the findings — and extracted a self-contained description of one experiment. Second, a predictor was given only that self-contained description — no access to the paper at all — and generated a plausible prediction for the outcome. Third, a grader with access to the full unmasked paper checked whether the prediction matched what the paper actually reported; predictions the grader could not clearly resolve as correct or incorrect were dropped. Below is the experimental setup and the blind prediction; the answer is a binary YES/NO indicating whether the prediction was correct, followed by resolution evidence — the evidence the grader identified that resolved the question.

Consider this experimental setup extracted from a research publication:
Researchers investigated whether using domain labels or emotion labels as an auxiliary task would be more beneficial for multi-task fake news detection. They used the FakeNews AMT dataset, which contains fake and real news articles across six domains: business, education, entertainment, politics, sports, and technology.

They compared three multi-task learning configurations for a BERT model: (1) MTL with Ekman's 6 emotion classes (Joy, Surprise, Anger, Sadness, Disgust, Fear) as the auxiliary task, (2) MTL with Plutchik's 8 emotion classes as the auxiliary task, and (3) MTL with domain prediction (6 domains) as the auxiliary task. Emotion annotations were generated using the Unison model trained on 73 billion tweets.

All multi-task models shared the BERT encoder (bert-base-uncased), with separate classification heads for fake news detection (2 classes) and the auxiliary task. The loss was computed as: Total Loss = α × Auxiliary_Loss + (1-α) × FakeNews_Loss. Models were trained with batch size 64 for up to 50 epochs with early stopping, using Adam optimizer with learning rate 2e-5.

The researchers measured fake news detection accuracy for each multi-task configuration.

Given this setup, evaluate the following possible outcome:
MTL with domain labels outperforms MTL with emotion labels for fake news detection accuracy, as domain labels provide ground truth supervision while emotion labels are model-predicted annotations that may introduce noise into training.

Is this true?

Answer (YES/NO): NO